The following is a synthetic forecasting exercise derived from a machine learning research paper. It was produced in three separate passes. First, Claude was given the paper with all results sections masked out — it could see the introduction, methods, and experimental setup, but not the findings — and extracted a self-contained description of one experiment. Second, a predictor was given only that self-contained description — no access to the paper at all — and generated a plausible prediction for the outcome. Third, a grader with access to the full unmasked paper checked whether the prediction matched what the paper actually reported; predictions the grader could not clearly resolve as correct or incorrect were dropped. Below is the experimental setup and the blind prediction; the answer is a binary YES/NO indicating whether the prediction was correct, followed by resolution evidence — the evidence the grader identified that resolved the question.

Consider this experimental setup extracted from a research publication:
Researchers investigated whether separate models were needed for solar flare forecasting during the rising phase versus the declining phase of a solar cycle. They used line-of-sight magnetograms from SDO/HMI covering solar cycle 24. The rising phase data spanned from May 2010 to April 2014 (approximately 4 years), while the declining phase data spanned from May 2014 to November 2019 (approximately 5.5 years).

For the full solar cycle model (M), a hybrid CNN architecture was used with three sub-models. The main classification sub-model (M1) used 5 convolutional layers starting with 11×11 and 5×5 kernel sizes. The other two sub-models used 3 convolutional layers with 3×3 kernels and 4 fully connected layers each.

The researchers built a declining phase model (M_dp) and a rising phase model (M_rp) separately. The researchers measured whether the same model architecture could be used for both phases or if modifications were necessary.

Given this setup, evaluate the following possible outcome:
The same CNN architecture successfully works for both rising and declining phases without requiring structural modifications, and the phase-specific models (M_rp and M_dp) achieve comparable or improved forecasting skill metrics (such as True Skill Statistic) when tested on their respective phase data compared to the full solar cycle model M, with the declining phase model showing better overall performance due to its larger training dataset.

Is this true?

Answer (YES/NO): NO